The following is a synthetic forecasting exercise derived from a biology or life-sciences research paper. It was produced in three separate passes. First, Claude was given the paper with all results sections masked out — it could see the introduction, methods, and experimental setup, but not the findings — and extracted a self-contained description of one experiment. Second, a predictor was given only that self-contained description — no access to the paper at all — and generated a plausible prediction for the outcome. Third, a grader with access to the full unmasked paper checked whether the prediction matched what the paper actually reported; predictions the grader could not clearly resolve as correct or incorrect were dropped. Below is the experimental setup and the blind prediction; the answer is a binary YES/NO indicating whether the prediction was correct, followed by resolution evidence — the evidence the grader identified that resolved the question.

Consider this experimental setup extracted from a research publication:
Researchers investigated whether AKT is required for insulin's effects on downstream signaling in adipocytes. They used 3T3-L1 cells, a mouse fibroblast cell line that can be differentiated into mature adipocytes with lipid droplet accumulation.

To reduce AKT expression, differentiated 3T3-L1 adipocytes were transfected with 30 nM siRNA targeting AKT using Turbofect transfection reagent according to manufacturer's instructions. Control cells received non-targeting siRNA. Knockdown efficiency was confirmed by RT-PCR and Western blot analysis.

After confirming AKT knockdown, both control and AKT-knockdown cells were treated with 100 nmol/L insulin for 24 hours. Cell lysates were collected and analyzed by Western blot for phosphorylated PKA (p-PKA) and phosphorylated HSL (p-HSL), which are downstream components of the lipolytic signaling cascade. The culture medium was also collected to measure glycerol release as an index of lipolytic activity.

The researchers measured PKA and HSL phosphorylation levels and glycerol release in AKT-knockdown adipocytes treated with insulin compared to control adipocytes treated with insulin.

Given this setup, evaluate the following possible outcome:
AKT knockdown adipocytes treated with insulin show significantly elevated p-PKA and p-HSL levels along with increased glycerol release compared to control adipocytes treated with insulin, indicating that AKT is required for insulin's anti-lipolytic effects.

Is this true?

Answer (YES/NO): YES